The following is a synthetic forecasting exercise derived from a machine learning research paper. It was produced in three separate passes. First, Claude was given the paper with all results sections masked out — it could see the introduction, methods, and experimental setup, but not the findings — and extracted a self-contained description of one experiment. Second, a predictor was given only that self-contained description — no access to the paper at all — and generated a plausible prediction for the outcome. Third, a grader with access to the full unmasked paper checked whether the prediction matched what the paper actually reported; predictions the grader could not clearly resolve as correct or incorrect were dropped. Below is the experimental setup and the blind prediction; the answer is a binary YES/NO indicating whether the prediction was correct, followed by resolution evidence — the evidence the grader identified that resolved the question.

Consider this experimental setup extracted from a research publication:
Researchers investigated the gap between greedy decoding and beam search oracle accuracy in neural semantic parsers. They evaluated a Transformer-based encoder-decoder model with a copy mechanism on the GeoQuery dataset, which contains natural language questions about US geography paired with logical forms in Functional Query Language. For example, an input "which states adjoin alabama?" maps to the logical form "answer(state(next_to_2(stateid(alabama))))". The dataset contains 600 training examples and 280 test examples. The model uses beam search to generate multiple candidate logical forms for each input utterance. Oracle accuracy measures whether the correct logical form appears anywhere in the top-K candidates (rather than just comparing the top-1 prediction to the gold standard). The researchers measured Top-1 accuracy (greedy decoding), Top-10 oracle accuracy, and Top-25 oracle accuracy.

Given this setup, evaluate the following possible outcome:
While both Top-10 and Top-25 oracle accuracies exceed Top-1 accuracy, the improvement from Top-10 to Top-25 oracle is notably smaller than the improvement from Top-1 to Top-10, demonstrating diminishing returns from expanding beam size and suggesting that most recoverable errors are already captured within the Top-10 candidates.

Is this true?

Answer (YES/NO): YES